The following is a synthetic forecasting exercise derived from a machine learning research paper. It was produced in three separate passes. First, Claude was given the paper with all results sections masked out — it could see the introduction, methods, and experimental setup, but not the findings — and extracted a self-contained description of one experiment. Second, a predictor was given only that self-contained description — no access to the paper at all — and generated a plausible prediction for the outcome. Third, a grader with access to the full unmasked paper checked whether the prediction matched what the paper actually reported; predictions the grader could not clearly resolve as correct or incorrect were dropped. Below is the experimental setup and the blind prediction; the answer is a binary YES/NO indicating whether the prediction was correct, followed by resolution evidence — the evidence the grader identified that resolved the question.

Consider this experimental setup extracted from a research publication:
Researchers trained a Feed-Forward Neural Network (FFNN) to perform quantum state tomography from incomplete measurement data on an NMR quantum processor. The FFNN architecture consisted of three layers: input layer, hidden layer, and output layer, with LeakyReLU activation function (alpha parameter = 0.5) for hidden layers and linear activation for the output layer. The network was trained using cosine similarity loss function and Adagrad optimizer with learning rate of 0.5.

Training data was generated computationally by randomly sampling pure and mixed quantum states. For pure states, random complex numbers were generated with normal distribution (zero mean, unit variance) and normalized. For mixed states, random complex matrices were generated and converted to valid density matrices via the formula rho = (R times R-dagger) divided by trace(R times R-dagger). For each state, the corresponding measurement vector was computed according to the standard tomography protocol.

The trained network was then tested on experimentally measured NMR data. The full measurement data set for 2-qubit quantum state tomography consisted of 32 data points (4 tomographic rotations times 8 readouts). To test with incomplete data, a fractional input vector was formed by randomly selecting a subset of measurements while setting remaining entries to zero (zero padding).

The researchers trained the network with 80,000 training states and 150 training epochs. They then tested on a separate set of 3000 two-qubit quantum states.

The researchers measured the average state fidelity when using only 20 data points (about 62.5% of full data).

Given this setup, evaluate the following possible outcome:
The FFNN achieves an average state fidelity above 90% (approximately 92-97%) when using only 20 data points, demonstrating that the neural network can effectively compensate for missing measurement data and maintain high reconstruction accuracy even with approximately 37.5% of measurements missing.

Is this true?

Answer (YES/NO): YES